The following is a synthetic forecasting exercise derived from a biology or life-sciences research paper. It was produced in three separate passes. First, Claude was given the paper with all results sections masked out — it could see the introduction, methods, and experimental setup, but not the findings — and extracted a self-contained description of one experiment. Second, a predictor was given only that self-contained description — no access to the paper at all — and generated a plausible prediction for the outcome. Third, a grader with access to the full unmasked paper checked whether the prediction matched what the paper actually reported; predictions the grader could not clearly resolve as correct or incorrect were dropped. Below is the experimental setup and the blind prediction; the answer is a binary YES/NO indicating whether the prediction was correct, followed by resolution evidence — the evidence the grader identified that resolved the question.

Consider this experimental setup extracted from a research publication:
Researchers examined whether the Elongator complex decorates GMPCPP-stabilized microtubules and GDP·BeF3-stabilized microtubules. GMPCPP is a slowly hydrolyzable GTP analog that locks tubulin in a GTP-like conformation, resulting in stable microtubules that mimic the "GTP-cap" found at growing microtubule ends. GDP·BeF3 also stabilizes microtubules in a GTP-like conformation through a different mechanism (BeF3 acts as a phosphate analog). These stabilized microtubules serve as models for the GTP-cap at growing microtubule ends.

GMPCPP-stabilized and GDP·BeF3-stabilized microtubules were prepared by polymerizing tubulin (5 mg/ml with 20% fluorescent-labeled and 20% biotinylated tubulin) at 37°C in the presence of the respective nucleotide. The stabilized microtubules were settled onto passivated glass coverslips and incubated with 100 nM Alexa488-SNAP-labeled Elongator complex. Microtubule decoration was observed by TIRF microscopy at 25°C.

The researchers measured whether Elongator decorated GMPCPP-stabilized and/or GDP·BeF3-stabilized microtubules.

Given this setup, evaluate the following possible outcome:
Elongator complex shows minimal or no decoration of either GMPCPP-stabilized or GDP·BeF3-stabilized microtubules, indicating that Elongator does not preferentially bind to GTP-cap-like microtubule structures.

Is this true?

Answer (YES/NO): NO